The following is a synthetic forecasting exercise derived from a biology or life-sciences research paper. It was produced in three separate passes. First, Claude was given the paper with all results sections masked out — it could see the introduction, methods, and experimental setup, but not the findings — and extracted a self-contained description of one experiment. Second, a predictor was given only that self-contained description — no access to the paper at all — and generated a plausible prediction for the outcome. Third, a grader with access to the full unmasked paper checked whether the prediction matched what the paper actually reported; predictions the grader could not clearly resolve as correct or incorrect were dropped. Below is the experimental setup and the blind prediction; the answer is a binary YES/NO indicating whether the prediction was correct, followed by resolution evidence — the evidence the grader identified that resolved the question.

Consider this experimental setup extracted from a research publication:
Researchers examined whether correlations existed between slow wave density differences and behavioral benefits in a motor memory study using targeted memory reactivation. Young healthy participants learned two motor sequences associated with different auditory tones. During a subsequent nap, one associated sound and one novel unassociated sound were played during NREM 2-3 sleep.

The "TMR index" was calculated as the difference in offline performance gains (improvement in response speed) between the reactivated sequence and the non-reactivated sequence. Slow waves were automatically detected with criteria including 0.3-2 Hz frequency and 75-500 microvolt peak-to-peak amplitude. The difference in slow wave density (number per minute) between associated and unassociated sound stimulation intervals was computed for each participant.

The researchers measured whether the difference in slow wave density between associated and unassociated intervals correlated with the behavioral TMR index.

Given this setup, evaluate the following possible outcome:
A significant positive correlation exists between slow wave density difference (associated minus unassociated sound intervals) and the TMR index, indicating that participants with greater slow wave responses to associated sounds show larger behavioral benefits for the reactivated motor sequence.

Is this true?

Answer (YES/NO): NO